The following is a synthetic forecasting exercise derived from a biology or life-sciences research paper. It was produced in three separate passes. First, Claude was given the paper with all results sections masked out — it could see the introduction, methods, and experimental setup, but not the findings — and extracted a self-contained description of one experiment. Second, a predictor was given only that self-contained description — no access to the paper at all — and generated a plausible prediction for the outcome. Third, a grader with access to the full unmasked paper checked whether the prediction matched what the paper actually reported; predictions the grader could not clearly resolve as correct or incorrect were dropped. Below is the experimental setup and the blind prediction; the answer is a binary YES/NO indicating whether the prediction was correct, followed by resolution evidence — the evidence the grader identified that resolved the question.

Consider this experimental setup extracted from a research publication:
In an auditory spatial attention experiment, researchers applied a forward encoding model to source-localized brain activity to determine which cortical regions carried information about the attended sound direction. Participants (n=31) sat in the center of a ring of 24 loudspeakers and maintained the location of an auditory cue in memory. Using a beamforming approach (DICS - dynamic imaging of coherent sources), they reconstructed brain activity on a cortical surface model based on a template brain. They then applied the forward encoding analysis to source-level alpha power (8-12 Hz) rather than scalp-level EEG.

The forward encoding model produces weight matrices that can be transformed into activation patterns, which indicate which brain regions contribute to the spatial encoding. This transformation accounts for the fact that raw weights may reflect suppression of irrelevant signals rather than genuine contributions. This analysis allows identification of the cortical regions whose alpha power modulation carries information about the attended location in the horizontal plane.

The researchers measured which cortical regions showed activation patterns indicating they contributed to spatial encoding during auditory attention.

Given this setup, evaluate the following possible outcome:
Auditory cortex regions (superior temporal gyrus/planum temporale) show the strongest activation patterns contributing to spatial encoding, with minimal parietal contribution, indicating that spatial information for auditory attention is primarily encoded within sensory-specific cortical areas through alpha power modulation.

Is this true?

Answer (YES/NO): NO